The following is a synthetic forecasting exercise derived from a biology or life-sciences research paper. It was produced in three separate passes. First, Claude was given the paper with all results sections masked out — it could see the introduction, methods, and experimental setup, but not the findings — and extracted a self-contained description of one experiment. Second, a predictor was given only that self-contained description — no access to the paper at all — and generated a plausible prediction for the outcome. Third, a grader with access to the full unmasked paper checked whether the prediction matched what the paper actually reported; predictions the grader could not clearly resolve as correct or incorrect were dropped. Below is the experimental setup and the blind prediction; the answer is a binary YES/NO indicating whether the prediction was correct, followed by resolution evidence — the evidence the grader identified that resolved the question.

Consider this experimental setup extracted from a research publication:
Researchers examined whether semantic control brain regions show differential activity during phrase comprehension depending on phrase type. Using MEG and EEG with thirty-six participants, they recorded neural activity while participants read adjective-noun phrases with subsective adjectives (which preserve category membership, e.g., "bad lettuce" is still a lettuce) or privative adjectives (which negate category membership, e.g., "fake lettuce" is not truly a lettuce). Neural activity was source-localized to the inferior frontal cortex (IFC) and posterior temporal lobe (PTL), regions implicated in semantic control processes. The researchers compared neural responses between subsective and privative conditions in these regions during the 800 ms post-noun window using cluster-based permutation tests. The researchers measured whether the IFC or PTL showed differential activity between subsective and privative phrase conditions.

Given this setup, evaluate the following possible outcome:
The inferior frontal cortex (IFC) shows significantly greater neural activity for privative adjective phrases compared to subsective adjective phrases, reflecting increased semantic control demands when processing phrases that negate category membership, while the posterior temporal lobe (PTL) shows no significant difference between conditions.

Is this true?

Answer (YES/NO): NO